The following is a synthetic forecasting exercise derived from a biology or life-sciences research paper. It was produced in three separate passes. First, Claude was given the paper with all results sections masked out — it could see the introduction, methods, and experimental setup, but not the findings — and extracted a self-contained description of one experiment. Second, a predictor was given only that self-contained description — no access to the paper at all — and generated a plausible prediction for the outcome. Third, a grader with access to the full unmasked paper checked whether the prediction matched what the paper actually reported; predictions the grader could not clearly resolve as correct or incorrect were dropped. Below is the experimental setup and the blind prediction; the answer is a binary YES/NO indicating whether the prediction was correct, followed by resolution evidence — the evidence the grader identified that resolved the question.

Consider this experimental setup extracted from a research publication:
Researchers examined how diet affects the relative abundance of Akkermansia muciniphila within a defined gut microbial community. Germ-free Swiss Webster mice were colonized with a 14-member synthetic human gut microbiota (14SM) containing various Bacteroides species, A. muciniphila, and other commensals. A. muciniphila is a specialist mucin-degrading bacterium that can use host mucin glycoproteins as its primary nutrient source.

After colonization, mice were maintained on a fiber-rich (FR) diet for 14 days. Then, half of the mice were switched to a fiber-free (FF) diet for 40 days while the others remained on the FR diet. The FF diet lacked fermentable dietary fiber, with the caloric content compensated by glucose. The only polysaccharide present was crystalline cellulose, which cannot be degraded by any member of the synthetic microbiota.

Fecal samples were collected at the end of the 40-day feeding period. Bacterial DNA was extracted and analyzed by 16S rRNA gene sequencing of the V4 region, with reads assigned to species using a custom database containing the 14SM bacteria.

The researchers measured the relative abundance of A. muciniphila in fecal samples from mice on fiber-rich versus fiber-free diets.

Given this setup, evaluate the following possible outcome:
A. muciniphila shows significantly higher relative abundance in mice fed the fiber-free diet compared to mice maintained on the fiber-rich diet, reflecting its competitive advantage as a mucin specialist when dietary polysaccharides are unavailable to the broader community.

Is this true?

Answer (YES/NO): YES